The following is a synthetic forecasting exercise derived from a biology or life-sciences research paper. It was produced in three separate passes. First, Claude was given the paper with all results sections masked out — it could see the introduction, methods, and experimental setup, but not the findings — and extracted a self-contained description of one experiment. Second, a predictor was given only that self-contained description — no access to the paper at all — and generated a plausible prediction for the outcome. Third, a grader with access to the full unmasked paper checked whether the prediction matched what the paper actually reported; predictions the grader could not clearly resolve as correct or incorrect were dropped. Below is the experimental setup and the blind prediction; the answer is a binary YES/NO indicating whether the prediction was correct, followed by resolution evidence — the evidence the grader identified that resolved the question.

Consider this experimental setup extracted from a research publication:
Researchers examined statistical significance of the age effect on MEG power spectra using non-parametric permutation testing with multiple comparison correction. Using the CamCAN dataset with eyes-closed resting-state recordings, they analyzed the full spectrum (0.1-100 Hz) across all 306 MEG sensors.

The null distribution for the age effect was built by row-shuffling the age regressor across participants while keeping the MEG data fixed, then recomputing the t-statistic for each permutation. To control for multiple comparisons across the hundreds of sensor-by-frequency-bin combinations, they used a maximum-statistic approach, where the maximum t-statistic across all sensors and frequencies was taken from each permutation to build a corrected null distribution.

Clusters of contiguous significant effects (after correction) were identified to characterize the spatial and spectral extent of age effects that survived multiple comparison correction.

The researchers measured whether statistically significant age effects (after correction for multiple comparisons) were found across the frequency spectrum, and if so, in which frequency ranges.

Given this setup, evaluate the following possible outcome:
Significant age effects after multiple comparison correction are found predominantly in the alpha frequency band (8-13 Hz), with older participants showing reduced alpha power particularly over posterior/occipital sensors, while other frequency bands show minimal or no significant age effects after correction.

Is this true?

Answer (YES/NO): NO